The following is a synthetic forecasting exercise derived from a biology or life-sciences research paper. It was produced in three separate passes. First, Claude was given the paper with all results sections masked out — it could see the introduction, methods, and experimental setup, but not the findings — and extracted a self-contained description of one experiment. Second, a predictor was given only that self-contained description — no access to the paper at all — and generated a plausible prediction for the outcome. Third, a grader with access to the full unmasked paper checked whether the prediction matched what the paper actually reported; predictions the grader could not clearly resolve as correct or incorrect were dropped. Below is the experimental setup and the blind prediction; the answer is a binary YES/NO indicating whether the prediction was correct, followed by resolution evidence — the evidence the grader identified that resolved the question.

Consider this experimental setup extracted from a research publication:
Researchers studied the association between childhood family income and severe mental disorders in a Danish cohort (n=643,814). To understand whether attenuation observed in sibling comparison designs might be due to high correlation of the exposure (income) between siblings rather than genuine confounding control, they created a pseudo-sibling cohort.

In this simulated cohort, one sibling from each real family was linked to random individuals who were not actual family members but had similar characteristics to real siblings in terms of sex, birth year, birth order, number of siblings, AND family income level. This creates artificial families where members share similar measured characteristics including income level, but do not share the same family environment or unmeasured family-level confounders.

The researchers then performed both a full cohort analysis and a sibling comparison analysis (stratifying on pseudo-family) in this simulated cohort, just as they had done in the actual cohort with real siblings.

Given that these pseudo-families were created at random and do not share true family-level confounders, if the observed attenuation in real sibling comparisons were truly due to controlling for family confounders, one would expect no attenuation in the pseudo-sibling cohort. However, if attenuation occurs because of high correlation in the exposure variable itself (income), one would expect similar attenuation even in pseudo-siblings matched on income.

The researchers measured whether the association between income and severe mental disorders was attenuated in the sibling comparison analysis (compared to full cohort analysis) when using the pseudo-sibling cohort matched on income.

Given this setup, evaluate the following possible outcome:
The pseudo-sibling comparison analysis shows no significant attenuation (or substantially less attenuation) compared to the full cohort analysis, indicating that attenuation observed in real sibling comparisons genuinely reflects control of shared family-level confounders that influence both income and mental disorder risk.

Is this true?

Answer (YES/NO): NO